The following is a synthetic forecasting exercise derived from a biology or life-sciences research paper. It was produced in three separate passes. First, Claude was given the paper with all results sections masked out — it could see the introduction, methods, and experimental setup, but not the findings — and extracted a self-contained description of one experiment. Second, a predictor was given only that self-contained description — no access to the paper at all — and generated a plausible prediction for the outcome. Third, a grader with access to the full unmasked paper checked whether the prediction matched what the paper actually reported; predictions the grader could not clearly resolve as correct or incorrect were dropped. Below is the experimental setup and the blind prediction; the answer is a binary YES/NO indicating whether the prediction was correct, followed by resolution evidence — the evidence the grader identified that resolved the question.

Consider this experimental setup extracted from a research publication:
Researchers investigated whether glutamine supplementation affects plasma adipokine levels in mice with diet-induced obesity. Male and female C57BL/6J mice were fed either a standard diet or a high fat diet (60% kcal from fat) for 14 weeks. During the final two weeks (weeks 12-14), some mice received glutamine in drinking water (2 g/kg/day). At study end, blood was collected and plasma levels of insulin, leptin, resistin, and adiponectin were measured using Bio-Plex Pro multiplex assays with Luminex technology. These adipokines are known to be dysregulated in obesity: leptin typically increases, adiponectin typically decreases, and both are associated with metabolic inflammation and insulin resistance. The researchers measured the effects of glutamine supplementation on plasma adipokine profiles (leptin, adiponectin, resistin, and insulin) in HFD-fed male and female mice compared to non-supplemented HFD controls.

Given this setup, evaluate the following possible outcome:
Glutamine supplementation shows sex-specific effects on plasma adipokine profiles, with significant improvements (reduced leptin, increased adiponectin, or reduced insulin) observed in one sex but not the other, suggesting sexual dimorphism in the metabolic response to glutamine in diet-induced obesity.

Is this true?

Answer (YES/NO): NO